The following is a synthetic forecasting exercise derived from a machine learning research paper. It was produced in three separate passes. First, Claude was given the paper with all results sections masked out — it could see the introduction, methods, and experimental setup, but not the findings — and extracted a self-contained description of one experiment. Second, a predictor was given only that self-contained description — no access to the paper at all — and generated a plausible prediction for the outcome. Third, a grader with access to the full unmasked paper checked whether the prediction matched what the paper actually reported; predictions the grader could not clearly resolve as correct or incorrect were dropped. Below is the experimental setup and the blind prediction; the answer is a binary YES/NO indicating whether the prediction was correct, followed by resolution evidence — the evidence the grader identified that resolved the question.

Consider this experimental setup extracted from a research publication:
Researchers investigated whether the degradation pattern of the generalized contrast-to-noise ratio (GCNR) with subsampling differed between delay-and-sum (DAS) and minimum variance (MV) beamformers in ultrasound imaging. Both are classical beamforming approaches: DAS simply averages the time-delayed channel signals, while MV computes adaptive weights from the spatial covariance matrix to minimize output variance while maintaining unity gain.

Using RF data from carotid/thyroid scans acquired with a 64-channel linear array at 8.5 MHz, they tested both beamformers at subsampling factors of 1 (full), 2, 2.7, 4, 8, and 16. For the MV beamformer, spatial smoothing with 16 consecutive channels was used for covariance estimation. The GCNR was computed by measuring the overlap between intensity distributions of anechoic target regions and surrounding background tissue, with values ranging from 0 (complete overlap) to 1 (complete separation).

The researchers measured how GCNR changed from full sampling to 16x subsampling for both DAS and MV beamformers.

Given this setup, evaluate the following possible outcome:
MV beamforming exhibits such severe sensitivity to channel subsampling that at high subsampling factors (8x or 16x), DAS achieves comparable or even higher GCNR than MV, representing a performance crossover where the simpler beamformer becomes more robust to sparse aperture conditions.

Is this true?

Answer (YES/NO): NO